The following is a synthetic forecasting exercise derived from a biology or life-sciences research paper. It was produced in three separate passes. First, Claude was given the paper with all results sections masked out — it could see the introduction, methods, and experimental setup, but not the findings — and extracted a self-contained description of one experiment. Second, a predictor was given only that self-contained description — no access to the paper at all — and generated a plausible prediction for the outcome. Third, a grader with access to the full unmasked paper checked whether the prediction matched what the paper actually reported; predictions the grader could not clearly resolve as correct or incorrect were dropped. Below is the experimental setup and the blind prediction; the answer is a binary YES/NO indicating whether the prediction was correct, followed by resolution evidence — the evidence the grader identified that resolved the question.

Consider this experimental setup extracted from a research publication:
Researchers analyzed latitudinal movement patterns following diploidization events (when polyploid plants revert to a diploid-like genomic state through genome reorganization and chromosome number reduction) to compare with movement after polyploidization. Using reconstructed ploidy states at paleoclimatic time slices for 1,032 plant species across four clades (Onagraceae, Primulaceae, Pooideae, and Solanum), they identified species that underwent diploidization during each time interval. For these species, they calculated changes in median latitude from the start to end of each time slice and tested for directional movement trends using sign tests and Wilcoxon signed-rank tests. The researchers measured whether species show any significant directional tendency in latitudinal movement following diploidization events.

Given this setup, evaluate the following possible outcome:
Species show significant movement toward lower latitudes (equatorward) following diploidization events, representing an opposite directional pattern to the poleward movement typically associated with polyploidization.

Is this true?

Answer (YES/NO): NO